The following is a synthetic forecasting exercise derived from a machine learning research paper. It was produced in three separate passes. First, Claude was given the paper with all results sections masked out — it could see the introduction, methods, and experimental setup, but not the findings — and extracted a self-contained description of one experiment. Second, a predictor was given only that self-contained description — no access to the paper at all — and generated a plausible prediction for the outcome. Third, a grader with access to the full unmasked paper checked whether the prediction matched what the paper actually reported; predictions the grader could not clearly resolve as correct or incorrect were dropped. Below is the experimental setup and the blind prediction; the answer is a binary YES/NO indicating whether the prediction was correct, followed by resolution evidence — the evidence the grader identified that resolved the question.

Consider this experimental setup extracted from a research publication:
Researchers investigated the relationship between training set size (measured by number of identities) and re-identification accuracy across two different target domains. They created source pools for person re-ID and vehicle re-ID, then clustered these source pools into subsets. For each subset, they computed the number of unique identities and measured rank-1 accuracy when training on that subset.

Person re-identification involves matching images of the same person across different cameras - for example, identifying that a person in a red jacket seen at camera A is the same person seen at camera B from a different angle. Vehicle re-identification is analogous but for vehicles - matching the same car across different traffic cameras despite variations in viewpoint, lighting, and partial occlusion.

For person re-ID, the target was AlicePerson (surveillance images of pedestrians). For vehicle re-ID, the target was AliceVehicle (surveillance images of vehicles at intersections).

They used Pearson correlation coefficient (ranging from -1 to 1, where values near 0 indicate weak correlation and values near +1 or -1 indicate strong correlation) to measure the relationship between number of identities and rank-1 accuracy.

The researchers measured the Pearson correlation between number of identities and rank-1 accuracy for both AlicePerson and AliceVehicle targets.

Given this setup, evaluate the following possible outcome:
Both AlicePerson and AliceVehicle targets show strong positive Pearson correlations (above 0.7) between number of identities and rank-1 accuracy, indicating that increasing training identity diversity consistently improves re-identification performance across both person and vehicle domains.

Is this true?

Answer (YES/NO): NO